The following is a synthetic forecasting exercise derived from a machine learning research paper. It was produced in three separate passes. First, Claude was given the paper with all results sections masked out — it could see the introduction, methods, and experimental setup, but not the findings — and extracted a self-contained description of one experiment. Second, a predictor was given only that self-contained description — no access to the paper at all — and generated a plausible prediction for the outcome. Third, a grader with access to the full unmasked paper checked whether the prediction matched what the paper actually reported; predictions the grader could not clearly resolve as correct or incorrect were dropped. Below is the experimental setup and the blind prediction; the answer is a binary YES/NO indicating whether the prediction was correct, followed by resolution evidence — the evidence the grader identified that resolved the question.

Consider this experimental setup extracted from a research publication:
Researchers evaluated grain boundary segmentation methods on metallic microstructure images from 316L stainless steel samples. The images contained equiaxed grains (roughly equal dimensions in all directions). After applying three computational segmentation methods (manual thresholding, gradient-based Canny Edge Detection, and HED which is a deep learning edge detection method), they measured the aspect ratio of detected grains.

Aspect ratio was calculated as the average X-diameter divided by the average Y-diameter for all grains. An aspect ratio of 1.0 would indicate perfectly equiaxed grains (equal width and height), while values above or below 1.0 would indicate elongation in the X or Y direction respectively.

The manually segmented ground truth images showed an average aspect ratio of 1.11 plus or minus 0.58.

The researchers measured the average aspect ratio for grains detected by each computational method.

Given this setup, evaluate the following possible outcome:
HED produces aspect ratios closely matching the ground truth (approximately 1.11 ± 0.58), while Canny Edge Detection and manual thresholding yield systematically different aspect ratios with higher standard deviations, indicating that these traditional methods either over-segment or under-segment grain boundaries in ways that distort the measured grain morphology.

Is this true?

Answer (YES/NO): NO